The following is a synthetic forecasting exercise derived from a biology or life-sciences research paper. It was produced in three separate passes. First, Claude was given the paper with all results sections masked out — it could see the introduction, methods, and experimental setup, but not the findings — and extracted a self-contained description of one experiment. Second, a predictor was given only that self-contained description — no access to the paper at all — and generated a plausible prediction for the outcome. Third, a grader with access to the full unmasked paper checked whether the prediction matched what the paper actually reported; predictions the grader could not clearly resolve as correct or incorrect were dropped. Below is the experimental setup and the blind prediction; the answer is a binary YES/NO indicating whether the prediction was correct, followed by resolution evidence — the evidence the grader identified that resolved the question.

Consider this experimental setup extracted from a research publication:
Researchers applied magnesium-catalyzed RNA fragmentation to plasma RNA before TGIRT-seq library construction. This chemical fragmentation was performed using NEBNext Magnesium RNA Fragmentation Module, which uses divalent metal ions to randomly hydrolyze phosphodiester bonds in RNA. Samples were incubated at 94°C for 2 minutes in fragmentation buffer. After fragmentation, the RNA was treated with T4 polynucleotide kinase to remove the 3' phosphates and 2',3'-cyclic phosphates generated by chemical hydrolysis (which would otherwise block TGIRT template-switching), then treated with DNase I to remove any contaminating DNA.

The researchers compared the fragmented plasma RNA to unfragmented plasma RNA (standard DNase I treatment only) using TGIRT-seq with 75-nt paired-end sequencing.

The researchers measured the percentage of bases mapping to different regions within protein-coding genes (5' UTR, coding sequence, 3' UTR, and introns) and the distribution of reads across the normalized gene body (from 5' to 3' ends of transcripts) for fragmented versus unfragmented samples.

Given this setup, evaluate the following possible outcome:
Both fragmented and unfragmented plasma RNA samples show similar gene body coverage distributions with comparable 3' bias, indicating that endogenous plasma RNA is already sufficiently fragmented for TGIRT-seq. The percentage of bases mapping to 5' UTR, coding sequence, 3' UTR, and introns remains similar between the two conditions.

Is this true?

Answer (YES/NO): NO